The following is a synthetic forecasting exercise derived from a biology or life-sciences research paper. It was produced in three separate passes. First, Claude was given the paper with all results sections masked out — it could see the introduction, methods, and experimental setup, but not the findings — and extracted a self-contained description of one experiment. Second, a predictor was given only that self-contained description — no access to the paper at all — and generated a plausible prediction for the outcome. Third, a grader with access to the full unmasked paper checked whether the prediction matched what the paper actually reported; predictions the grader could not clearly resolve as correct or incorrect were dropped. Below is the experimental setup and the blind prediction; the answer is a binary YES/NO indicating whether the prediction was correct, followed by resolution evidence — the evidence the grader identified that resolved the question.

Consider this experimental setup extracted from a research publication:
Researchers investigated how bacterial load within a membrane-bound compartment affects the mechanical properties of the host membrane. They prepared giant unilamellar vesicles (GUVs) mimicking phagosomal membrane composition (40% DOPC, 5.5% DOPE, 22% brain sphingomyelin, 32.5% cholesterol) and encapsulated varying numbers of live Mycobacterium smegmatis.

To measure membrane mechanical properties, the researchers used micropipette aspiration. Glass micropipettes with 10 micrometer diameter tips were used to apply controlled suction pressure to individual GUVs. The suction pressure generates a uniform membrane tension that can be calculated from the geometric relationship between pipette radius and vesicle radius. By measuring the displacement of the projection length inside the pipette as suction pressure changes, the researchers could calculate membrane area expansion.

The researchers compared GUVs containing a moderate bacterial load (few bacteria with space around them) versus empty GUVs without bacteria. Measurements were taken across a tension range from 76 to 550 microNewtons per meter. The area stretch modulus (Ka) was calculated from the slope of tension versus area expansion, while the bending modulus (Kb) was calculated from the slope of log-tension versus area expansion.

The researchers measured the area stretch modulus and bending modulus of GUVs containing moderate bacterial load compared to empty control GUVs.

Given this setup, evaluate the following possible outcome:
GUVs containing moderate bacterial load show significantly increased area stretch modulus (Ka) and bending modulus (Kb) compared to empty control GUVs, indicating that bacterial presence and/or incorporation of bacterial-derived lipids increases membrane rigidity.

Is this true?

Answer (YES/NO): NO